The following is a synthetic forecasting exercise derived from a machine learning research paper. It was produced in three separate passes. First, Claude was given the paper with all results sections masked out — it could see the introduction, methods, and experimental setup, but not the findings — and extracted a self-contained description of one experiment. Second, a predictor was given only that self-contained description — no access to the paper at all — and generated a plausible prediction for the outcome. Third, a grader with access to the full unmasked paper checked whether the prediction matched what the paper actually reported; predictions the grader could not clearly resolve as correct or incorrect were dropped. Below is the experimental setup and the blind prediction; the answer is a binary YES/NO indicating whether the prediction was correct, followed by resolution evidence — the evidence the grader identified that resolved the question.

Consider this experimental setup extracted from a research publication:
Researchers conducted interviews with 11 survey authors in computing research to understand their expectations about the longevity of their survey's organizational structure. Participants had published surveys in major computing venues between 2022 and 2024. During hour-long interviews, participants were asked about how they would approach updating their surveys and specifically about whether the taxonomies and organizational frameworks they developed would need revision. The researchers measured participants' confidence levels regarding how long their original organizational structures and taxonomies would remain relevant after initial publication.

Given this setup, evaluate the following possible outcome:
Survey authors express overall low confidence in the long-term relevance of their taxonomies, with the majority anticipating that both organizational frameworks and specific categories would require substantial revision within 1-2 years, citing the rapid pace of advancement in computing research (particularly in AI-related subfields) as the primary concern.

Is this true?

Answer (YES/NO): NO